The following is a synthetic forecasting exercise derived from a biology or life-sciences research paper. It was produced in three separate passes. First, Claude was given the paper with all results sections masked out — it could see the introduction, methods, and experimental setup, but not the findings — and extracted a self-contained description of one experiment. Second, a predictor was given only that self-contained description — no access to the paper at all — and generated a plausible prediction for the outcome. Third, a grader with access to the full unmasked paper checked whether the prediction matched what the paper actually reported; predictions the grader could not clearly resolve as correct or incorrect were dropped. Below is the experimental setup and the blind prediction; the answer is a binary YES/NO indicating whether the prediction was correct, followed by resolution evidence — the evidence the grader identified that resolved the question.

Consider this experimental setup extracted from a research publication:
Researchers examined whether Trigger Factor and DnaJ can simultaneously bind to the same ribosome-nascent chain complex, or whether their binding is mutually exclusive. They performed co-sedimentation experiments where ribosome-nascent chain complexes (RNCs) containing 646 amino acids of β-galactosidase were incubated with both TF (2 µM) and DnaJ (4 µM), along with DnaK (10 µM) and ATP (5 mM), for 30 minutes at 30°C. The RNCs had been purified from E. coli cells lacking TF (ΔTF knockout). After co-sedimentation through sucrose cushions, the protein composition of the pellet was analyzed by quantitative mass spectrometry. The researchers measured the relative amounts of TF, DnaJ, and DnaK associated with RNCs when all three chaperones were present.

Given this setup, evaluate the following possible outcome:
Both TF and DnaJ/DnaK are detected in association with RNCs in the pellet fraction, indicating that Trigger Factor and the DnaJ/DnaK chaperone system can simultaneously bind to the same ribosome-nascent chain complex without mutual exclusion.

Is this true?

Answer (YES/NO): NO